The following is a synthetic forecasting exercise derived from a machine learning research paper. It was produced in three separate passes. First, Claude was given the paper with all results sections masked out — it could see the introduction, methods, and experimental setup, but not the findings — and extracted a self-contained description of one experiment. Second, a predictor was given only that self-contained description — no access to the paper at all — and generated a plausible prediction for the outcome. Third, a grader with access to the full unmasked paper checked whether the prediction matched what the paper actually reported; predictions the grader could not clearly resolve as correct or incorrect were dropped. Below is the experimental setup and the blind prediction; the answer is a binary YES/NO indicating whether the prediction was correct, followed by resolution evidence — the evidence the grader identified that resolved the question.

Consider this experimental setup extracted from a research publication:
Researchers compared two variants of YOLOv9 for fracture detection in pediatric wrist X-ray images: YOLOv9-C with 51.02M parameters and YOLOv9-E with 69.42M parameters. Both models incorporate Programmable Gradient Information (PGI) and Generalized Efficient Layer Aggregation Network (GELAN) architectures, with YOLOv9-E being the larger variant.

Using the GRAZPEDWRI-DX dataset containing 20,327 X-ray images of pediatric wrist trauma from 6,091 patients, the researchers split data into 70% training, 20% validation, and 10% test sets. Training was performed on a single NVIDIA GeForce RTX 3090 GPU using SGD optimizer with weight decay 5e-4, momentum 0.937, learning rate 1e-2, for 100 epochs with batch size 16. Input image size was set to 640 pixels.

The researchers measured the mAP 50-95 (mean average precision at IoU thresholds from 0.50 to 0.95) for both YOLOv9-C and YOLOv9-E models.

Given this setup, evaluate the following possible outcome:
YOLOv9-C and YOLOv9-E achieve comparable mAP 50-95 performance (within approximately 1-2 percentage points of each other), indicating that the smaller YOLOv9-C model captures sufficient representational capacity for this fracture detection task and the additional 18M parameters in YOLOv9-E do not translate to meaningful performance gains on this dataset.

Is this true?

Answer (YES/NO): YES